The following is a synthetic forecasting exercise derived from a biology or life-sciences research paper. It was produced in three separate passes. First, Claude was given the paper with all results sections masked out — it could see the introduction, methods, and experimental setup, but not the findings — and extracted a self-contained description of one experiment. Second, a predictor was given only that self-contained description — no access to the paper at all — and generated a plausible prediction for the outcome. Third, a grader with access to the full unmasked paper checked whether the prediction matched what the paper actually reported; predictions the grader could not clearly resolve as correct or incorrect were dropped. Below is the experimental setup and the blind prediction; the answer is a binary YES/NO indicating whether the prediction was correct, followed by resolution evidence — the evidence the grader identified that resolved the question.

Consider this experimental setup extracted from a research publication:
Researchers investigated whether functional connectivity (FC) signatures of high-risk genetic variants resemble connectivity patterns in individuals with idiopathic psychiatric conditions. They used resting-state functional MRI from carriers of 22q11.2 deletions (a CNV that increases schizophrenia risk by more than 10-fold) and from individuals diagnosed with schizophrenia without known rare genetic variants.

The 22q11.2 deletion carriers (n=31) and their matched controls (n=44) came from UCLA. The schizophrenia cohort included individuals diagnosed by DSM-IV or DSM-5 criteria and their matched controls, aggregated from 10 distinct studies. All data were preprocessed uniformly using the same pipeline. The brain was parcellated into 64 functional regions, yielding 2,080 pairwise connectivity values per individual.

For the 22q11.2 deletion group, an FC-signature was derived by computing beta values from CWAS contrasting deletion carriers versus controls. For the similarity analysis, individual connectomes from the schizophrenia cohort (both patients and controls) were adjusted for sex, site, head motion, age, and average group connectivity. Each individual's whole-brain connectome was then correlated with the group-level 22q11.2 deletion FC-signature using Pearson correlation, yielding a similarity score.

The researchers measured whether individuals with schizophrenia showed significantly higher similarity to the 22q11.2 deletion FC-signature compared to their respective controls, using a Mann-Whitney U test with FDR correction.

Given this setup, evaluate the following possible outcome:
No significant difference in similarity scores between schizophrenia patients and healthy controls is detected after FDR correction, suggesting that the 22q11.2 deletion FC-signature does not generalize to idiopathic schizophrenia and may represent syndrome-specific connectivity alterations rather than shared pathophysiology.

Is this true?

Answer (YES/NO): NO